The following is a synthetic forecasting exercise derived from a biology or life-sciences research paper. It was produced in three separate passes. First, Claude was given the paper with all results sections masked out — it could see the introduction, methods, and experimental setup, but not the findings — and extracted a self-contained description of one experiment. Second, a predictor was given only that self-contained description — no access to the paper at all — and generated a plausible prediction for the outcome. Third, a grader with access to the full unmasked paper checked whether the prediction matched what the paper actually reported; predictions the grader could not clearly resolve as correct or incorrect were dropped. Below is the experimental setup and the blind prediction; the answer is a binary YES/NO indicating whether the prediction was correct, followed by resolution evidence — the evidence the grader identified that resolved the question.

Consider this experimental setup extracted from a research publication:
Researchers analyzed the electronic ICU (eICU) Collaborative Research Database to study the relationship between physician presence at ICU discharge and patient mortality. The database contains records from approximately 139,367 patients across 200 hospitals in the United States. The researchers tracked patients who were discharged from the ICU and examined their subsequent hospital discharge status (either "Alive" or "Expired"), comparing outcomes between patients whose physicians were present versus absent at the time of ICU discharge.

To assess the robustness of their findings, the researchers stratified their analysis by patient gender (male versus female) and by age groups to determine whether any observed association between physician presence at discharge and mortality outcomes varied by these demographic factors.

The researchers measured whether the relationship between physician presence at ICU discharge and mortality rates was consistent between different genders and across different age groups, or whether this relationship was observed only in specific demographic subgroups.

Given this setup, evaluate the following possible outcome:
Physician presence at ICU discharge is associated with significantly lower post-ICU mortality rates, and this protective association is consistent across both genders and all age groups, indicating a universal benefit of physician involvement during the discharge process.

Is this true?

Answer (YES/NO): NO